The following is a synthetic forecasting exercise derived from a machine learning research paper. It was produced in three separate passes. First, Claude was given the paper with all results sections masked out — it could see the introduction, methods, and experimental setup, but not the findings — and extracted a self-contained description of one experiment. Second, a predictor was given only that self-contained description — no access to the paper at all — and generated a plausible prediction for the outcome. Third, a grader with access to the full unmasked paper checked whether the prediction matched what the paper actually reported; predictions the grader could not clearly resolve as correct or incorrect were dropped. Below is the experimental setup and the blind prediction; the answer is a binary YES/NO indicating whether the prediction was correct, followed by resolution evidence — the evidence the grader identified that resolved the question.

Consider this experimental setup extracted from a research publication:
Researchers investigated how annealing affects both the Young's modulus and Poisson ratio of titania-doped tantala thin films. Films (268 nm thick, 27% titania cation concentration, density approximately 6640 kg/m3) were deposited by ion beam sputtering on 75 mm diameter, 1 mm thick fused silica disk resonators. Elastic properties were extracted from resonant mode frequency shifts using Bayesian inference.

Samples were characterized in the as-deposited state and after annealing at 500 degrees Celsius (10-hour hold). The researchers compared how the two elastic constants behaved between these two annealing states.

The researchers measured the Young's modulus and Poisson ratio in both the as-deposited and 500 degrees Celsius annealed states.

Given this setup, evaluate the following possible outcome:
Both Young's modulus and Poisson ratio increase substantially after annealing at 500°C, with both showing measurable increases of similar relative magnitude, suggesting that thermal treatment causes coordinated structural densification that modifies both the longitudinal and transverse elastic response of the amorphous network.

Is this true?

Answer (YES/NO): NO